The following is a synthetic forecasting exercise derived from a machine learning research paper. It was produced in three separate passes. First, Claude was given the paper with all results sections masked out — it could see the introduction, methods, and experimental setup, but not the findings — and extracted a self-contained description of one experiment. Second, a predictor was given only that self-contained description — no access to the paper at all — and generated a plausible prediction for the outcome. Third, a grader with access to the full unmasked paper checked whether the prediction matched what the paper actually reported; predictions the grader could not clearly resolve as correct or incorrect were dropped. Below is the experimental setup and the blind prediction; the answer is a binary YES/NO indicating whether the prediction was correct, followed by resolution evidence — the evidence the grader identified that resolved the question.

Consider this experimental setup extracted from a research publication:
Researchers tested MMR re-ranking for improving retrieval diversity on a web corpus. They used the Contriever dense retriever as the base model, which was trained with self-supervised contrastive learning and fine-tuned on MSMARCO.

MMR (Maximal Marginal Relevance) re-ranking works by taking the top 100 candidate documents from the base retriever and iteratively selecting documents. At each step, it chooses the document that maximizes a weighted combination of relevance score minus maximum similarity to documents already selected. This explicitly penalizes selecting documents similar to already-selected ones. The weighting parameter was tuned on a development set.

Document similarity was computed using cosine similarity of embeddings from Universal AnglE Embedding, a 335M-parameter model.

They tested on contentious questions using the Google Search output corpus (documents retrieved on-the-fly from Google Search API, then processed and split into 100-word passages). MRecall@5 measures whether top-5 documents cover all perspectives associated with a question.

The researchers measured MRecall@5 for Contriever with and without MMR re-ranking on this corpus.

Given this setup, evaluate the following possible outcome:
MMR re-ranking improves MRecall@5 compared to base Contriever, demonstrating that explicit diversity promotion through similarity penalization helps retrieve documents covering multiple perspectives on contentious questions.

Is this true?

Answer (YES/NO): NO